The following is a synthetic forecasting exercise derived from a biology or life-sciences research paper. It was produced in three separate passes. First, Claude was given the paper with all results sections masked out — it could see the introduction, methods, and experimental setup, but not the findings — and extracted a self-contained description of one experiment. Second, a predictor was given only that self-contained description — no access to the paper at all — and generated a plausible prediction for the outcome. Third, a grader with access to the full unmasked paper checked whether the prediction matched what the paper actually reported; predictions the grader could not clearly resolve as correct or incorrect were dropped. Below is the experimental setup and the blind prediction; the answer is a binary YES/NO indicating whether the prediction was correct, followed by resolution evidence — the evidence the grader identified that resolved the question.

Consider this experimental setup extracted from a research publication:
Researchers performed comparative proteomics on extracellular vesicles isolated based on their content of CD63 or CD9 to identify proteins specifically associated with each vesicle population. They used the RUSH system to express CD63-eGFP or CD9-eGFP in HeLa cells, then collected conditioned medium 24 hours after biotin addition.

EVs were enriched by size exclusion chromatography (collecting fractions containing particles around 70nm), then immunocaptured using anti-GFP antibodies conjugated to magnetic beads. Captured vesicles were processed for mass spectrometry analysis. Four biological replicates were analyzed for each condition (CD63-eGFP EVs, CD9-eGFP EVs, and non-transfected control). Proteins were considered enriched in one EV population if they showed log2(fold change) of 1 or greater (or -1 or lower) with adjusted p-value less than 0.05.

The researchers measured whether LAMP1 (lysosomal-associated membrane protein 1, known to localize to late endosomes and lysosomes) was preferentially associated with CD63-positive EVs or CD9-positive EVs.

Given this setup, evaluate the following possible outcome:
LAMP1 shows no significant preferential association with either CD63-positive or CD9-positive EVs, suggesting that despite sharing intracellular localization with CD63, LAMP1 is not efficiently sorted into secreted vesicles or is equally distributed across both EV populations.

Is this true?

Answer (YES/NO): YES